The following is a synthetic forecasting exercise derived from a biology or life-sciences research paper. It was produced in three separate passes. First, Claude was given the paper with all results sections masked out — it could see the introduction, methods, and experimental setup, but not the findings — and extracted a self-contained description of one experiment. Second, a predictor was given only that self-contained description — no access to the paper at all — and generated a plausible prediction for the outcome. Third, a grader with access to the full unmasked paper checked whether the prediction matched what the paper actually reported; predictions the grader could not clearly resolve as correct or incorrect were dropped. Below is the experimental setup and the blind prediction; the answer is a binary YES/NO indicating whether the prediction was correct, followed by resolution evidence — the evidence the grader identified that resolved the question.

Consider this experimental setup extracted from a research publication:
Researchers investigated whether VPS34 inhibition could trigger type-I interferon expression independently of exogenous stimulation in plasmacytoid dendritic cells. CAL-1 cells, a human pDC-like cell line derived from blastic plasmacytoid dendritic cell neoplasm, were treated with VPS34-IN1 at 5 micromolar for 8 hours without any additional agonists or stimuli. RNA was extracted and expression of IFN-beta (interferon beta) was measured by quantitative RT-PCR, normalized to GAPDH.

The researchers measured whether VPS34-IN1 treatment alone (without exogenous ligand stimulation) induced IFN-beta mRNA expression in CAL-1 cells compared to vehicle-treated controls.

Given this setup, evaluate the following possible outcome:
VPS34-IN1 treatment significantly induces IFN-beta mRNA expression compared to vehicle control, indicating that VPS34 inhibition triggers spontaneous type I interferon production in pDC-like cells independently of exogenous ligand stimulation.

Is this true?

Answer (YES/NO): YES